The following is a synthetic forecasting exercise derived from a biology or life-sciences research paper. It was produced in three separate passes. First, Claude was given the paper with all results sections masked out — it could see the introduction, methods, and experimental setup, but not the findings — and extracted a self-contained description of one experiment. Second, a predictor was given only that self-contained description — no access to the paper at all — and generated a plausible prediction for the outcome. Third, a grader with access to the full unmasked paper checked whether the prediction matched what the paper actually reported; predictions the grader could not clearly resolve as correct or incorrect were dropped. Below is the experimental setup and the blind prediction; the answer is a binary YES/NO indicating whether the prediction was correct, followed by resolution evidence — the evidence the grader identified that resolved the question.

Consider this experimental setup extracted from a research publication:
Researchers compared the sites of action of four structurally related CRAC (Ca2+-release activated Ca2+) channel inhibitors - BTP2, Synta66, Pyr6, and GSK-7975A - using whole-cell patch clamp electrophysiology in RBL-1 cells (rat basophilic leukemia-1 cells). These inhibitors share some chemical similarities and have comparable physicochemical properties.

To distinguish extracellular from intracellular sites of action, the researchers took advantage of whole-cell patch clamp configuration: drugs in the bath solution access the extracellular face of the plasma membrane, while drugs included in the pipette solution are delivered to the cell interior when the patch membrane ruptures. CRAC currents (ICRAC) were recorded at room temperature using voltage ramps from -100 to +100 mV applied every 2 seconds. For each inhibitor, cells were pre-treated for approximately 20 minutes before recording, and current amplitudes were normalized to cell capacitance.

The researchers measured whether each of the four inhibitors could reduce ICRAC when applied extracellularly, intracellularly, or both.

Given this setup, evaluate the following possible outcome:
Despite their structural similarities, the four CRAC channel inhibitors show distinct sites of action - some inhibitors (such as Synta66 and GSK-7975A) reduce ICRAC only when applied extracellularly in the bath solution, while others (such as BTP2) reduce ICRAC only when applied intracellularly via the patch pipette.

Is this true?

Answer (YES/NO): NO